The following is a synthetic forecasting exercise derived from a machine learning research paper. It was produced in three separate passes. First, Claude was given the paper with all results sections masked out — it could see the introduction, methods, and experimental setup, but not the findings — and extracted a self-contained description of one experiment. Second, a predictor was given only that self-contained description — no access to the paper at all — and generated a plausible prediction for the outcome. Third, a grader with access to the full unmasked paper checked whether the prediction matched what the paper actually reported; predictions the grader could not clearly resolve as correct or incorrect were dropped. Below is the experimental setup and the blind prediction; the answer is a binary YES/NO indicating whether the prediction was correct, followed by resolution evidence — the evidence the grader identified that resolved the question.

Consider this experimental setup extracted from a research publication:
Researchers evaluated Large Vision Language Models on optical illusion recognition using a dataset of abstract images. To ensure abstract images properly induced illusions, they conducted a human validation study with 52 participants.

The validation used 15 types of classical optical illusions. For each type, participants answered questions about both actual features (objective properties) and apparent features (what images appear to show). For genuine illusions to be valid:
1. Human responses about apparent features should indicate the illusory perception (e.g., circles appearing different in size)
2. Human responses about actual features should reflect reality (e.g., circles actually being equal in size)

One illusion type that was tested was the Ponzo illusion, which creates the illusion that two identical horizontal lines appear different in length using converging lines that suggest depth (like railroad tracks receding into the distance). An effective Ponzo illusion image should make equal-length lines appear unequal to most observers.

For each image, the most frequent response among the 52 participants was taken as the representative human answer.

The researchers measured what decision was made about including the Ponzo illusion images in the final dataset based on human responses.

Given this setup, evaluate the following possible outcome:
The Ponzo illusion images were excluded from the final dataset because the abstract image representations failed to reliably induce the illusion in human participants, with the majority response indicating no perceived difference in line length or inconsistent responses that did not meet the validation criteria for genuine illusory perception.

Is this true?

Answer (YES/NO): YES